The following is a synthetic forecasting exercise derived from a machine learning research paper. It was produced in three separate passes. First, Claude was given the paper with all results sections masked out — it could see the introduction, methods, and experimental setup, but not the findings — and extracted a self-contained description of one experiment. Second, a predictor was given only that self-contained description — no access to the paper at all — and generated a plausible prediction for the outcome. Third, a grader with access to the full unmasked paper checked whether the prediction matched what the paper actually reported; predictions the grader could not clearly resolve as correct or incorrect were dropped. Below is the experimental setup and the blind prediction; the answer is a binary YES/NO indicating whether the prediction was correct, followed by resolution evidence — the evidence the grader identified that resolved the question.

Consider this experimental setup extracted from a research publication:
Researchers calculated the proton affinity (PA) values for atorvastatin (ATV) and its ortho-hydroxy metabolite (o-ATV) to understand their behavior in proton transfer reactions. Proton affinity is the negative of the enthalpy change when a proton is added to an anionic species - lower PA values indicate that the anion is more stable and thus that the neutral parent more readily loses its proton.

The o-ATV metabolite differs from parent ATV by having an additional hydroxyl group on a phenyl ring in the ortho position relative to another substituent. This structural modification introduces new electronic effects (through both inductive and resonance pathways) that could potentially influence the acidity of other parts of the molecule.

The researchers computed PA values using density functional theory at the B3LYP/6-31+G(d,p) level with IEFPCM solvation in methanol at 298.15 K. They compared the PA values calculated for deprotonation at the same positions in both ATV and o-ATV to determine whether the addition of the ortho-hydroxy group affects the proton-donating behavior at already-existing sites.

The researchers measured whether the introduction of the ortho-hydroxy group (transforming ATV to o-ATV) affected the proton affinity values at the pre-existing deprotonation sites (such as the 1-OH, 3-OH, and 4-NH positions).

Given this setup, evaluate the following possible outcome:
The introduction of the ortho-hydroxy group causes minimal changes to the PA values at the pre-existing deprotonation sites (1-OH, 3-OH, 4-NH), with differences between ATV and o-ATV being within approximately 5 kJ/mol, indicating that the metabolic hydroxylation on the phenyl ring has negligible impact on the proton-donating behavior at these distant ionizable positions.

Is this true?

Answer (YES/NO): NO